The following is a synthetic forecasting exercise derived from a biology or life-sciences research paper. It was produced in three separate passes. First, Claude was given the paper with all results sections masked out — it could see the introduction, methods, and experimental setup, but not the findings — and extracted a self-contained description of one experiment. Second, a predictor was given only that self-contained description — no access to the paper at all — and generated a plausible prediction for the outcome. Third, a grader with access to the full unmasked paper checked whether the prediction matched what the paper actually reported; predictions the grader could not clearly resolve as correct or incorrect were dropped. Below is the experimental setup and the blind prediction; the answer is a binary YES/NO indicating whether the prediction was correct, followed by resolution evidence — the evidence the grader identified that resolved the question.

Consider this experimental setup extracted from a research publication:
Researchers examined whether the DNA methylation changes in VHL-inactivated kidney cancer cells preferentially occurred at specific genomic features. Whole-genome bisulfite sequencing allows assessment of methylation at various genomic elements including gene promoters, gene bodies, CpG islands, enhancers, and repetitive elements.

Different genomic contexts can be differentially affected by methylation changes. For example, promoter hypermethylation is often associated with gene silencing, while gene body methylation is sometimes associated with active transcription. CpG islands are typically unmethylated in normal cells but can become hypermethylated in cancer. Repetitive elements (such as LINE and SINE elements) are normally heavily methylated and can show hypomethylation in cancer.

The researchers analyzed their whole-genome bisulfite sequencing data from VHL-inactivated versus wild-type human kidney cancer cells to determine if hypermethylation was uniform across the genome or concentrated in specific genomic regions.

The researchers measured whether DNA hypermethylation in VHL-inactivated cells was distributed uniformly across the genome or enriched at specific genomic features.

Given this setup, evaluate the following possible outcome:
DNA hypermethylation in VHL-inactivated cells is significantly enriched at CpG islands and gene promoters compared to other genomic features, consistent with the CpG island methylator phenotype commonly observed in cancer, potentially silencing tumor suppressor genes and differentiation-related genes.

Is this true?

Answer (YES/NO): NO